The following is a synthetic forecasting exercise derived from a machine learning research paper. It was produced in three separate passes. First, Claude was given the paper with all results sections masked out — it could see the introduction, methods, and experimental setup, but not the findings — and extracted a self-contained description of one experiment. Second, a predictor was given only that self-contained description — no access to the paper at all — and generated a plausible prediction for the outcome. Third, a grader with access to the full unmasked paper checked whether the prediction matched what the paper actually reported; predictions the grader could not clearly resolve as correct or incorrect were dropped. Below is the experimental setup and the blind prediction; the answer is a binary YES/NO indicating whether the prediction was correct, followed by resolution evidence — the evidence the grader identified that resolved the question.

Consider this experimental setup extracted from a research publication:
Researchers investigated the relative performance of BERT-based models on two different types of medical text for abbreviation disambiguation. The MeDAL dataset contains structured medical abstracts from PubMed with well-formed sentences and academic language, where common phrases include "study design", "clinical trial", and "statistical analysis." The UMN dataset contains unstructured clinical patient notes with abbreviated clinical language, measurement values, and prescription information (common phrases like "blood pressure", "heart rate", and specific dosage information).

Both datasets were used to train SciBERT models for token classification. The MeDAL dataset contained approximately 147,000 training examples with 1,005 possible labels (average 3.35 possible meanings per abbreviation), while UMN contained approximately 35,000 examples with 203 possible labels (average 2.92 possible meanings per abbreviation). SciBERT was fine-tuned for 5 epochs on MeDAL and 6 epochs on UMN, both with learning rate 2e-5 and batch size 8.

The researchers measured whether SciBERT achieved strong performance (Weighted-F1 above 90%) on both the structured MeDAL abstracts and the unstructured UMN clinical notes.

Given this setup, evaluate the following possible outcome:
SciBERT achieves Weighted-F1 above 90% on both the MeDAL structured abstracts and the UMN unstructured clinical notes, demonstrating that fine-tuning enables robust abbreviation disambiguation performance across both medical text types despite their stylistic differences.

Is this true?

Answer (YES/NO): YES